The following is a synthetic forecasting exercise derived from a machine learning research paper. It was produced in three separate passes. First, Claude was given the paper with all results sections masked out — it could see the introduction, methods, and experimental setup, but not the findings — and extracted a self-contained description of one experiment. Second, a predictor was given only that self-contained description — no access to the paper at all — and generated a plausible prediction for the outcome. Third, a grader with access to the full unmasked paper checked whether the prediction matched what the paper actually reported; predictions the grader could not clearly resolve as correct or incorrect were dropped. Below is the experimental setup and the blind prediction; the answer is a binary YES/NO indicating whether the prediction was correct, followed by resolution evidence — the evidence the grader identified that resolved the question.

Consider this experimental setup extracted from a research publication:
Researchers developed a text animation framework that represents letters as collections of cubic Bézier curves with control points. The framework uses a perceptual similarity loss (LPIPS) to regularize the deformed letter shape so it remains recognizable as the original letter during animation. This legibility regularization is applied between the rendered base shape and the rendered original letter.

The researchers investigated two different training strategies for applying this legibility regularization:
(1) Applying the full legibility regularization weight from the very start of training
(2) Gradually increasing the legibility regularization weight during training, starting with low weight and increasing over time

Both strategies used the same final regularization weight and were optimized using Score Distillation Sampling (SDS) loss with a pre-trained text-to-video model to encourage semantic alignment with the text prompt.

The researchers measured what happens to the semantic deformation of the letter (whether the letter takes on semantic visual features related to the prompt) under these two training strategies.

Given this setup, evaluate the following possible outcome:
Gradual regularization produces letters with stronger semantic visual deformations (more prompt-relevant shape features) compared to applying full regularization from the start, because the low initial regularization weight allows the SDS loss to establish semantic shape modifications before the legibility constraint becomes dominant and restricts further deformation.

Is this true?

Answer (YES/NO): YES